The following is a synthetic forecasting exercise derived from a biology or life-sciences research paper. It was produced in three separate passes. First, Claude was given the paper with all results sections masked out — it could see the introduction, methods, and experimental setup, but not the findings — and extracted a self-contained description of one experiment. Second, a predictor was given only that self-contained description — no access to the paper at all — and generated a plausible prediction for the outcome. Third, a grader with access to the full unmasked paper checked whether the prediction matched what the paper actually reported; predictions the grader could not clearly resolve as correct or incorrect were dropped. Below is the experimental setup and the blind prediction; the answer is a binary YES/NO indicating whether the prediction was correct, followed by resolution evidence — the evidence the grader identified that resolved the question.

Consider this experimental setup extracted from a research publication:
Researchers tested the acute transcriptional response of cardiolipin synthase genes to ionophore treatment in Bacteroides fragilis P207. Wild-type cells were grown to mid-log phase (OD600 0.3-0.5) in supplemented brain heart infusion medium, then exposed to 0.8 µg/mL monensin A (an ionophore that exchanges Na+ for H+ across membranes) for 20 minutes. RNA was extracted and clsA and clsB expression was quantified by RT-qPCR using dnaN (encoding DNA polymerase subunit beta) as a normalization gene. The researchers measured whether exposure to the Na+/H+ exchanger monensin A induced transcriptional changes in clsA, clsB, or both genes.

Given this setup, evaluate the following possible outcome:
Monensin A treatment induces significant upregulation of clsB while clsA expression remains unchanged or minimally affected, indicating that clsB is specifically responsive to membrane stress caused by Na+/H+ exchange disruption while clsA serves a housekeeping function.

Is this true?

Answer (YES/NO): NO